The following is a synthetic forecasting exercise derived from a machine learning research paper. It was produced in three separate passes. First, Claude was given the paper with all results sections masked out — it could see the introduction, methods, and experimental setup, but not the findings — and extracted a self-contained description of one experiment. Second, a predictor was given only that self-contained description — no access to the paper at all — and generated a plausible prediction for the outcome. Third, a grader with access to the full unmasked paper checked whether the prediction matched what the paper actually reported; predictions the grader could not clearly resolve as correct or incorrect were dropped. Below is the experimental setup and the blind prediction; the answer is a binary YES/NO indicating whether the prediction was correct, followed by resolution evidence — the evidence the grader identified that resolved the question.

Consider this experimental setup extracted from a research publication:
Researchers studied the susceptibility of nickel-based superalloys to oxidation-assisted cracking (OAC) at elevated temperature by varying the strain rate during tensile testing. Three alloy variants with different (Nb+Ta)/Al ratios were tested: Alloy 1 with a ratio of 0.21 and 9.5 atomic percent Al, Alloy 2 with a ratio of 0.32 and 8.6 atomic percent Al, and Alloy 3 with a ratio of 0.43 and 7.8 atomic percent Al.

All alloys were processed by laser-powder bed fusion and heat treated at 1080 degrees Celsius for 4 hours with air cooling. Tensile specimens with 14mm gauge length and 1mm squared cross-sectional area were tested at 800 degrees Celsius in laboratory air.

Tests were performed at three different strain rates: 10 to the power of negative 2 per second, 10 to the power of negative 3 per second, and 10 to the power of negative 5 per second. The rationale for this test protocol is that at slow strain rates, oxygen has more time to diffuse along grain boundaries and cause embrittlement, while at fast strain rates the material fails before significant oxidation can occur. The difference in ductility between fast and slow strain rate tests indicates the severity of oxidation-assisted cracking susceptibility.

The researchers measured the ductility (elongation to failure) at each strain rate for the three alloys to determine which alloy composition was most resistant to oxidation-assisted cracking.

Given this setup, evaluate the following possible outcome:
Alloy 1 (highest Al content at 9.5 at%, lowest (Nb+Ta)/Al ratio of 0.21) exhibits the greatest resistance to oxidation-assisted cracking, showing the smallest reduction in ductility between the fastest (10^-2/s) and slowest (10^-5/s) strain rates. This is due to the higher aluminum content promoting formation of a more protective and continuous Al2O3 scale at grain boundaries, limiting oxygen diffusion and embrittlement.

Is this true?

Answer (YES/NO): NO